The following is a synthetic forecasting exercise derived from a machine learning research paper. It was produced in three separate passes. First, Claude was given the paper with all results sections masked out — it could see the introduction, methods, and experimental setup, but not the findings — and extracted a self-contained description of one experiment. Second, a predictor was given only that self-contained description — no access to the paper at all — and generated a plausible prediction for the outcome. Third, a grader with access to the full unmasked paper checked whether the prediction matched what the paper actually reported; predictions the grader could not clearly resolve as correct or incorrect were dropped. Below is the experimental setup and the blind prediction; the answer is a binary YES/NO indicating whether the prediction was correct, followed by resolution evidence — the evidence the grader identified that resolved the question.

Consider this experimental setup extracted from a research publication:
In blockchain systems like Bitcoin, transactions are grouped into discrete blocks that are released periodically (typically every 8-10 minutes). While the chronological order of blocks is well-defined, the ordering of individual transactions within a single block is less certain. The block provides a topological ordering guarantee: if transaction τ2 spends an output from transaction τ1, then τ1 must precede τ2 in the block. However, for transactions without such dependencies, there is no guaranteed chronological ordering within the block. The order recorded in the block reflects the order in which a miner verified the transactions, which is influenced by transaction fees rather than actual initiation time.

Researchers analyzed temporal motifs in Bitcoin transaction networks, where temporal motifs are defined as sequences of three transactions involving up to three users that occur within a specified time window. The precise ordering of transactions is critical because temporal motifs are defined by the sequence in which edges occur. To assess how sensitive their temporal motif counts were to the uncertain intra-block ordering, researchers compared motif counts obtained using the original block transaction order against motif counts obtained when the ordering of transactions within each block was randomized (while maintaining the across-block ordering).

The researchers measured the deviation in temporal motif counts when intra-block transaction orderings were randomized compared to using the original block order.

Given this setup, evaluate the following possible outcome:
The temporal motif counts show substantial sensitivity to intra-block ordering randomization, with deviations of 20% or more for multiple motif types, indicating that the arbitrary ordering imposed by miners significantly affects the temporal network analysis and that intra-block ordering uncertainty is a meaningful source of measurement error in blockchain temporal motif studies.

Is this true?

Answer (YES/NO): NO